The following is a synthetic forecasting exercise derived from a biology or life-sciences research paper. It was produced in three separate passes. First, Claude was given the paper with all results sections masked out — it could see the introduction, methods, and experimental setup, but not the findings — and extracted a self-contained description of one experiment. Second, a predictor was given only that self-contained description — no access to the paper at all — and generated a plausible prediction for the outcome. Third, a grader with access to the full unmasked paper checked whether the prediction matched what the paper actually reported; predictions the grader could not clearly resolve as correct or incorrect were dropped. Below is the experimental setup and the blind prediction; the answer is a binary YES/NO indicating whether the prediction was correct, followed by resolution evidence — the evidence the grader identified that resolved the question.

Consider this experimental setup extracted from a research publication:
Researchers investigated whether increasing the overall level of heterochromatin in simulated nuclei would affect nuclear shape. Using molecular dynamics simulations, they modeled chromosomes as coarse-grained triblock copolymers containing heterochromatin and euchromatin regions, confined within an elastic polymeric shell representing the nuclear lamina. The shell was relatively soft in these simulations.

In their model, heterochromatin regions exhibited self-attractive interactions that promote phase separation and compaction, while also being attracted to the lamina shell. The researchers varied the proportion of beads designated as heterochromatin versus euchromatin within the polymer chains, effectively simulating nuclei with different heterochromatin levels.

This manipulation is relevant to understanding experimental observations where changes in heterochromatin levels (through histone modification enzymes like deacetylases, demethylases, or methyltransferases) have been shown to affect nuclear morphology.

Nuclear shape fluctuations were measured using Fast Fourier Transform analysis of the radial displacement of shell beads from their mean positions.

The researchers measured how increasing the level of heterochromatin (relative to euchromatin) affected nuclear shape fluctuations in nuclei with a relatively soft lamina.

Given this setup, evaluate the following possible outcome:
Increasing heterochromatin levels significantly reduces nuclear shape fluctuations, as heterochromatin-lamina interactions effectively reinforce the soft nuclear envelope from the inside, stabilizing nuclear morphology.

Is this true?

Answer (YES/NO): NO